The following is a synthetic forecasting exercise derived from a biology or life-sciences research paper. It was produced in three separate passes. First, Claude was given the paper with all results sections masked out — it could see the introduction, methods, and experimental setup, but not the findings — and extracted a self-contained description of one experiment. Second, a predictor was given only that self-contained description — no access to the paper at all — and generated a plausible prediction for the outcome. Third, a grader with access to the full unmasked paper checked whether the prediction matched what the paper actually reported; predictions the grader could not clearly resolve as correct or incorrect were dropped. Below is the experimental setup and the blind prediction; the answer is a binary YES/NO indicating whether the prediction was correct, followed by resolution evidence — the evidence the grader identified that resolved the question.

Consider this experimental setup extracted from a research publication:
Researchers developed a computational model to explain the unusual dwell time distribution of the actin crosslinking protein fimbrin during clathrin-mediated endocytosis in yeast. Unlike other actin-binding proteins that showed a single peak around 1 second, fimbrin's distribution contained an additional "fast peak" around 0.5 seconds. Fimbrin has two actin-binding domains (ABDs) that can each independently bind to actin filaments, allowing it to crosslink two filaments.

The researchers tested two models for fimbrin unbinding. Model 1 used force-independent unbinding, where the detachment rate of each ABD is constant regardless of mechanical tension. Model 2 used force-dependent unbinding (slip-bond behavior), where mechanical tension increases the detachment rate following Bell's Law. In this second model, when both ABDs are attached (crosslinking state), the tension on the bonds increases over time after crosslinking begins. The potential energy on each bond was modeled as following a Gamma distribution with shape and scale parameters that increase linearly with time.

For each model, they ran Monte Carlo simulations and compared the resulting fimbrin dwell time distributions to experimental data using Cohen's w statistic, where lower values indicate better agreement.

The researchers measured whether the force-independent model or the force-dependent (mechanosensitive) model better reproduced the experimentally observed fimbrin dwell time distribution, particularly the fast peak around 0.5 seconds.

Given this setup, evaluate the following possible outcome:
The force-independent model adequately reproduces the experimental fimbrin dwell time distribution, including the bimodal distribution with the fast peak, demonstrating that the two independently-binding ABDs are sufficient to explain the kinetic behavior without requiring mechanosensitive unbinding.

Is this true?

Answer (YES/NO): NO